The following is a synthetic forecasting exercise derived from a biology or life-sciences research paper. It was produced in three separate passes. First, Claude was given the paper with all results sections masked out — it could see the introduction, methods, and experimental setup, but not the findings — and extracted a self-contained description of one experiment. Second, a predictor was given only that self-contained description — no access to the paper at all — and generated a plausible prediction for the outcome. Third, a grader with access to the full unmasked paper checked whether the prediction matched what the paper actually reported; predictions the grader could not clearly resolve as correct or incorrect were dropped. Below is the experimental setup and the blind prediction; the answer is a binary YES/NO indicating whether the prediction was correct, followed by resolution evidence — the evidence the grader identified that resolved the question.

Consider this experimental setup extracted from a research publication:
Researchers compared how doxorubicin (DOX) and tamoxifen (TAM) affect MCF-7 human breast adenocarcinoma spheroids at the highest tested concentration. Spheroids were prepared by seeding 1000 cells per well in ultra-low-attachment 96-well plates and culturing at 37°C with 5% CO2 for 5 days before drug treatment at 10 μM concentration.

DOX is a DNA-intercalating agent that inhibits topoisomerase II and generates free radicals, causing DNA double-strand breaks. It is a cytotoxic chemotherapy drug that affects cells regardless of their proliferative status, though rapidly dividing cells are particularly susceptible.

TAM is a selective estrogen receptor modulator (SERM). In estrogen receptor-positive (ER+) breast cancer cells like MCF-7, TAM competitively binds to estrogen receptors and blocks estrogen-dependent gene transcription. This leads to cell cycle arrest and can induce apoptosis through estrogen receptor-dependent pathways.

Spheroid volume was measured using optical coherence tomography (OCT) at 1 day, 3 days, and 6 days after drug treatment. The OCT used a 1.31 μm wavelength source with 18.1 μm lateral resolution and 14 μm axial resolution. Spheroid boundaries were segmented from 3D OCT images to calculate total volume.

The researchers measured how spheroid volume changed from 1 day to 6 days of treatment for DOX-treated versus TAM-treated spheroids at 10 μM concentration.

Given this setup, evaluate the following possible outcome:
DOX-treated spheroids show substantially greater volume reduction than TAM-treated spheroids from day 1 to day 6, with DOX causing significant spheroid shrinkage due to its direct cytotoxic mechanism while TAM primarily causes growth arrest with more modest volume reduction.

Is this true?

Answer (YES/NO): NO